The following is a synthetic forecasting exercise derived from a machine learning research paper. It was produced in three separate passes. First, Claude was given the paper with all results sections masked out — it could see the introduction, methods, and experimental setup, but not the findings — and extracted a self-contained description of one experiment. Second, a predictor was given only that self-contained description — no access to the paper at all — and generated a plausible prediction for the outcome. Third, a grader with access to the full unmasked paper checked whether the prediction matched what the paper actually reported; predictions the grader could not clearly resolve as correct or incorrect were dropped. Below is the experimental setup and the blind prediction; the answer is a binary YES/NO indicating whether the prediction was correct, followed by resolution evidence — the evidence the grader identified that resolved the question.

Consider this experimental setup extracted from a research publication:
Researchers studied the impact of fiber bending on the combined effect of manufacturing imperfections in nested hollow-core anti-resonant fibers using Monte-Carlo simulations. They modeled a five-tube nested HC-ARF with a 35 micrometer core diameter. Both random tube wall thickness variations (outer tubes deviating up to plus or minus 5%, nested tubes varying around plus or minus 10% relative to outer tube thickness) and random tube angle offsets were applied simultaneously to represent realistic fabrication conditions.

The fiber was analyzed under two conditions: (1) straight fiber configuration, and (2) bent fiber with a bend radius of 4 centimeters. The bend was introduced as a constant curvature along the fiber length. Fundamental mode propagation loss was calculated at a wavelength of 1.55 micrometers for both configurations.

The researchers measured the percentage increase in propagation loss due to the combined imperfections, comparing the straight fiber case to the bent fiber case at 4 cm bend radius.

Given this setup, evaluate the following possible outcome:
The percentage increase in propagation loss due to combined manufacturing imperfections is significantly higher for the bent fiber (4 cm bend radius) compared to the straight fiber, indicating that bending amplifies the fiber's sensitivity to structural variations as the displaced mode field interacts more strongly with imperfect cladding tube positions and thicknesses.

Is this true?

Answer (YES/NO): YES